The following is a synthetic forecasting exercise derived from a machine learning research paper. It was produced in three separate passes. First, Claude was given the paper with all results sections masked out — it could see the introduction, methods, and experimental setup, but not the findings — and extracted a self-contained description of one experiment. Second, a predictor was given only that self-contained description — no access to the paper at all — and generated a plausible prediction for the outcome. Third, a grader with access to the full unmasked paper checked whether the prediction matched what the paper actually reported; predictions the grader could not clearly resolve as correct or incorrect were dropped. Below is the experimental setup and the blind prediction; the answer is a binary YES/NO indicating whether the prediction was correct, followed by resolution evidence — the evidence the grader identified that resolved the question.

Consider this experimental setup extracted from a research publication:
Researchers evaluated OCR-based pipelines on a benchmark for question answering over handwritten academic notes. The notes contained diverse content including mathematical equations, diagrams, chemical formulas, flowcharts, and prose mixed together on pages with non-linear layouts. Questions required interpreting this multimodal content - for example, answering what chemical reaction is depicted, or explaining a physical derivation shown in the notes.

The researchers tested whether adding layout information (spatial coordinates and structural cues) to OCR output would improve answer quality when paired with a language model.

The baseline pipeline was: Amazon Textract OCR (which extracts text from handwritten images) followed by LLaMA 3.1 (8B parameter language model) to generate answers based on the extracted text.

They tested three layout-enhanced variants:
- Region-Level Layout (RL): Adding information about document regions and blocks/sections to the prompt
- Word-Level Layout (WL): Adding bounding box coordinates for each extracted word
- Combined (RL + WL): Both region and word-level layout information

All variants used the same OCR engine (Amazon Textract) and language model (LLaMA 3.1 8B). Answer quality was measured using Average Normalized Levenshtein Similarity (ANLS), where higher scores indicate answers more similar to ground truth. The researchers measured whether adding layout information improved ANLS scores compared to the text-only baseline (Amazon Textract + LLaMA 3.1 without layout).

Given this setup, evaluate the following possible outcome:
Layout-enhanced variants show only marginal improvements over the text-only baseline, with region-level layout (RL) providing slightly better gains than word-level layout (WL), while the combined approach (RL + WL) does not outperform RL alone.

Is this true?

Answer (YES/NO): NO